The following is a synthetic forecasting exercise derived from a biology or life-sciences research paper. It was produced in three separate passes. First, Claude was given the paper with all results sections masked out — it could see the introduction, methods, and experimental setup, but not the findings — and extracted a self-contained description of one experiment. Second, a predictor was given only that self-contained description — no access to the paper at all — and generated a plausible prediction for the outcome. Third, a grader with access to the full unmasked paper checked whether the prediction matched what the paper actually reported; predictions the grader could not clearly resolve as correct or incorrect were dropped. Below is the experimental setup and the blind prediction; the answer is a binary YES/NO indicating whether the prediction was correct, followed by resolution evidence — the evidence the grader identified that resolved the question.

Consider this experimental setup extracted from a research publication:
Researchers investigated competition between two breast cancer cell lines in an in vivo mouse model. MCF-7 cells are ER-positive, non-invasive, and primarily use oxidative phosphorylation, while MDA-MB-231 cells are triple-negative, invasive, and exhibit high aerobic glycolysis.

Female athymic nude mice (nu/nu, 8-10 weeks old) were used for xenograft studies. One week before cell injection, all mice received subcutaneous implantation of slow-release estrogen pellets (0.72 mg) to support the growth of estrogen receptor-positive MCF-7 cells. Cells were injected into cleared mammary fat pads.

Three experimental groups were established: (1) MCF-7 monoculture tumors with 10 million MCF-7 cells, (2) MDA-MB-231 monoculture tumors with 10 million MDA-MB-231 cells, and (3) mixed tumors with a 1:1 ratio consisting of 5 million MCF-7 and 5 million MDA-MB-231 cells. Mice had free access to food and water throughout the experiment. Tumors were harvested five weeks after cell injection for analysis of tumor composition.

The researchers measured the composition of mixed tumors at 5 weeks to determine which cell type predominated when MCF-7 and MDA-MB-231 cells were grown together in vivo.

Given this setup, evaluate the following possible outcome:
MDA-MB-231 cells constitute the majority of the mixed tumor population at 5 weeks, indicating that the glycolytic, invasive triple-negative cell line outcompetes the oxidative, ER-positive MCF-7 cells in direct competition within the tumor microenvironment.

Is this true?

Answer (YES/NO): YES